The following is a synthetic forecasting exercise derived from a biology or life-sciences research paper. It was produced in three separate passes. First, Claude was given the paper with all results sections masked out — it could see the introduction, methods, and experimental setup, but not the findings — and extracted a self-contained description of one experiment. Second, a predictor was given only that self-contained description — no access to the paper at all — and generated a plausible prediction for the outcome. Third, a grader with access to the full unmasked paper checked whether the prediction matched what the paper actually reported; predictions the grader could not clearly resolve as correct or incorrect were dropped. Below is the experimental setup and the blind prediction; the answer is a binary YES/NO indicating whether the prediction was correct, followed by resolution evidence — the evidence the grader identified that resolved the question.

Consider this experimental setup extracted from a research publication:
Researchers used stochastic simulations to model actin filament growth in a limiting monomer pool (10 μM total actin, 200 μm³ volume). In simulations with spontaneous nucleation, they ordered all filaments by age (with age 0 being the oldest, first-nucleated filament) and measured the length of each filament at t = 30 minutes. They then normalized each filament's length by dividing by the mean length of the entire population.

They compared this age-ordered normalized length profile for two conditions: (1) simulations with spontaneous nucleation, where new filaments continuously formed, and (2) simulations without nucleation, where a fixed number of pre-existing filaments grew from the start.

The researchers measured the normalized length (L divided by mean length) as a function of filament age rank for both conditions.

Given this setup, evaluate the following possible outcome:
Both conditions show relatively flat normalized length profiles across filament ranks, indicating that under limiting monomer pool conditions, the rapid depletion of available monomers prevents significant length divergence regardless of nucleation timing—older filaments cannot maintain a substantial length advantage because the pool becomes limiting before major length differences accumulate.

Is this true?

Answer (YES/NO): NO